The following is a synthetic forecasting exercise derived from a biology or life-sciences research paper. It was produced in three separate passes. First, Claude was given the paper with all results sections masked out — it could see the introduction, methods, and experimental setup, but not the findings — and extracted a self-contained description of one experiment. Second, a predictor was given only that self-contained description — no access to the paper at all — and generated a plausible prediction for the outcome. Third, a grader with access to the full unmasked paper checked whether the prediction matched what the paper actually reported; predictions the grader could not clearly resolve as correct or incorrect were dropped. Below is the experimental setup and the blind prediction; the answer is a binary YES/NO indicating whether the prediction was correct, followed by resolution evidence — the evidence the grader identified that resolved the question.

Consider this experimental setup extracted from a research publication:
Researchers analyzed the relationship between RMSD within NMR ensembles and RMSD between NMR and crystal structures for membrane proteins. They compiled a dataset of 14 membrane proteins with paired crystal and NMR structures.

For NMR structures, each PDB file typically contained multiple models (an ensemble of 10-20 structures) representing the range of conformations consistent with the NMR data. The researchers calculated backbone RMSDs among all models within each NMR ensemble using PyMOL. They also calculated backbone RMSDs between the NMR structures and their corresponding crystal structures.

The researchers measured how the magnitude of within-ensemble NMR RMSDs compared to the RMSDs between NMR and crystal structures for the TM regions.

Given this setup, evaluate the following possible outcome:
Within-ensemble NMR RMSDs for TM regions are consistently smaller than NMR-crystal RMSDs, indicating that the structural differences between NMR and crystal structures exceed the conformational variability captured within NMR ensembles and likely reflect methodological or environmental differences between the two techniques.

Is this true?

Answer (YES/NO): NO